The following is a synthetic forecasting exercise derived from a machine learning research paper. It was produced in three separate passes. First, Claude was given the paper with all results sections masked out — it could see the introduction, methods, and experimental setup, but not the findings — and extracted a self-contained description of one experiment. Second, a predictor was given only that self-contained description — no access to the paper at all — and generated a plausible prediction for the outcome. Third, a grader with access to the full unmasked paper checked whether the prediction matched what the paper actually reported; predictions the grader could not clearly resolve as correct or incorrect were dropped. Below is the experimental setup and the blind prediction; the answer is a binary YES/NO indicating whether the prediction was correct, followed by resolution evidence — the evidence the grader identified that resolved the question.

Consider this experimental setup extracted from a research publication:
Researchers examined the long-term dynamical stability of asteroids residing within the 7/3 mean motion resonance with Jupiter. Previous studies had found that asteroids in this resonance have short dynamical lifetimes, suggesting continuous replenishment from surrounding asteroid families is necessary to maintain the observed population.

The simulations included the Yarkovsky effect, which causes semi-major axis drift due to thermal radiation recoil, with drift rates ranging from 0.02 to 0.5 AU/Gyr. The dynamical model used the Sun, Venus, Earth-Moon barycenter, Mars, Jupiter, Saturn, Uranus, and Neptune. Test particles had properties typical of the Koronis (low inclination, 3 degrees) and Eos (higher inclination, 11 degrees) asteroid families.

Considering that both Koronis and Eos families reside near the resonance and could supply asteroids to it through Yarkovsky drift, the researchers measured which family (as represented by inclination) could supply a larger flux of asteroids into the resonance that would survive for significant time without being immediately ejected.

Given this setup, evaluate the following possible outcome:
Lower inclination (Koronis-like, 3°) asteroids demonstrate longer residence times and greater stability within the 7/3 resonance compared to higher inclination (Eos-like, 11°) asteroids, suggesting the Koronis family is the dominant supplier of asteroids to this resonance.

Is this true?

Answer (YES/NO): YES